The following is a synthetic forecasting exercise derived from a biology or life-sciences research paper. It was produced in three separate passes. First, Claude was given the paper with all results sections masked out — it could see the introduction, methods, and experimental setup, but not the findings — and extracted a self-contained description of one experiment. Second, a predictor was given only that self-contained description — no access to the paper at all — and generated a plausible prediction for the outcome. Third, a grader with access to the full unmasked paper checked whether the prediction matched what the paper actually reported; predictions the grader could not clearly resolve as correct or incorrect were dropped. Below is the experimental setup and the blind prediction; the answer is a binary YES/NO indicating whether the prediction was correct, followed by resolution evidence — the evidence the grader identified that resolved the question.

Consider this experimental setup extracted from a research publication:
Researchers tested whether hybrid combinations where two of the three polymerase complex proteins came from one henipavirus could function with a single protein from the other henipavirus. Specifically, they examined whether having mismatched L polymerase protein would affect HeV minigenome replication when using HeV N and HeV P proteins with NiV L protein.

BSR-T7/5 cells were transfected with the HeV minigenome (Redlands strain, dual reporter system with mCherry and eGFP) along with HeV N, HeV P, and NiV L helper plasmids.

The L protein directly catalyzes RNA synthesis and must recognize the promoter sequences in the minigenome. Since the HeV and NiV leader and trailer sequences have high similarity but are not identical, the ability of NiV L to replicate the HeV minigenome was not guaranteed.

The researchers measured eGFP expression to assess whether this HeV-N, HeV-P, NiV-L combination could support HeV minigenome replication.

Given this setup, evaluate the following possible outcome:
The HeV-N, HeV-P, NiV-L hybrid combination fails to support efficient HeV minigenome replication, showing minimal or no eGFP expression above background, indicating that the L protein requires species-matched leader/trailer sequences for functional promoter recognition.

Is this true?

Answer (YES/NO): NO